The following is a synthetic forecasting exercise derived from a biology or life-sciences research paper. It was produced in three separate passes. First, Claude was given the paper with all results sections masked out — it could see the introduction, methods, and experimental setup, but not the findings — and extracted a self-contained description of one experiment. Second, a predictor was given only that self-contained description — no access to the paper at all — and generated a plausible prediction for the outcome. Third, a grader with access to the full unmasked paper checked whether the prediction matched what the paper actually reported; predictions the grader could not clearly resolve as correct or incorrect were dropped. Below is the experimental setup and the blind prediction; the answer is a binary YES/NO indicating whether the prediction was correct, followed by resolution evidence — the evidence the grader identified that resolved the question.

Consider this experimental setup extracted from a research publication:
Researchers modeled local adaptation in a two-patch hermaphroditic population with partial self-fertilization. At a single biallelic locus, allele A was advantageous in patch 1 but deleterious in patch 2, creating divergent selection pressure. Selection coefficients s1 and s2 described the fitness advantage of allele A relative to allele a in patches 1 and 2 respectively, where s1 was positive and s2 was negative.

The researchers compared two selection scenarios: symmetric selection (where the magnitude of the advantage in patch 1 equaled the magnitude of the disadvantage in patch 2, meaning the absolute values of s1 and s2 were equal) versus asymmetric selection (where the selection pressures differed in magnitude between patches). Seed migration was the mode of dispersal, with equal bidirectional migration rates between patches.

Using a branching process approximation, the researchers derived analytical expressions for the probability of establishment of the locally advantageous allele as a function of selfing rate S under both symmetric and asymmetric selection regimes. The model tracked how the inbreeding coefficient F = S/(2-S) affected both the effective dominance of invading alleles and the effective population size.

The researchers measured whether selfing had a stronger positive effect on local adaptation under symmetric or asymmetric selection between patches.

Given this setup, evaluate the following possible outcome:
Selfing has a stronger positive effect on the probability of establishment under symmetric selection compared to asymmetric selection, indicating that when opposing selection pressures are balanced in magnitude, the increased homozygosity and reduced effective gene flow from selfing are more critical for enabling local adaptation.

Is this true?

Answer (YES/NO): NO